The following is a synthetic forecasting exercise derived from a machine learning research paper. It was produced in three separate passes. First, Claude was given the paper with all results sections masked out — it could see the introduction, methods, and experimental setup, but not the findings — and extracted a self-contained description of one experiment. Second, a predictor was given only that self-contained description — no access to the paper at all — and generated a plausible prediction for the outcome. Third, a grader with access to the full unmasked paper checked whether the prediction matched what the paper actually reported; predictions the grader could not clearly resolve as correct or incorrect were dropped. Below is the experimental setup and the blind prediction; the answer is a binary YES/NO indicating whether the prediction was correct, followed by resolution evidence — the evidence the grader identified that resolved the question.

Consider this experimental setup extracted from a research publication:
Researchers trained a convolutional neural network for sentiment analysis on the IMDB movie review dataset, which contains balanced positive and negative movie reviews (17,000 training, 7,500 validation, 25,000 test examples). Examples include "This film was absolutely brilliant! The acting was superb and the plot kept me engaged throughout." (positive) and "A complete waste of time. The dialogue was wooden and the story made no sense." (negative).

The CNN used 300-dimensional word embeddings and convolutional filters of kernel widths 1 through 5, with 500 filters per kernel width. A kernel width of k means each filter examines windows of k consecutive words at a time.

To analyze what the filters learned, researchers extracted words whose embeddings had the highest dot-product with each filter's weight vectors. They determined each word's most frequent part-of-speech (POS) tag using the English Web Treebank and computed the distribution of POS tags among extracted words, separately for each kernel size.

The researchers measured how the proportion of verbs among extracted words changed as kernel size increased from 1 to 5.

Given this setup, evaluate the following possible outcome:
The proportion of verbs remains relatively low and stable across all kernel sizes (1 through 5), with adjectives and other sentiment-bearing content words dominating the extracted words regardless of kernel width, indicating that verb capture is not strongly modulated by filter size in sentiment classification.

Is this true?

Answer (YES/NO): NO